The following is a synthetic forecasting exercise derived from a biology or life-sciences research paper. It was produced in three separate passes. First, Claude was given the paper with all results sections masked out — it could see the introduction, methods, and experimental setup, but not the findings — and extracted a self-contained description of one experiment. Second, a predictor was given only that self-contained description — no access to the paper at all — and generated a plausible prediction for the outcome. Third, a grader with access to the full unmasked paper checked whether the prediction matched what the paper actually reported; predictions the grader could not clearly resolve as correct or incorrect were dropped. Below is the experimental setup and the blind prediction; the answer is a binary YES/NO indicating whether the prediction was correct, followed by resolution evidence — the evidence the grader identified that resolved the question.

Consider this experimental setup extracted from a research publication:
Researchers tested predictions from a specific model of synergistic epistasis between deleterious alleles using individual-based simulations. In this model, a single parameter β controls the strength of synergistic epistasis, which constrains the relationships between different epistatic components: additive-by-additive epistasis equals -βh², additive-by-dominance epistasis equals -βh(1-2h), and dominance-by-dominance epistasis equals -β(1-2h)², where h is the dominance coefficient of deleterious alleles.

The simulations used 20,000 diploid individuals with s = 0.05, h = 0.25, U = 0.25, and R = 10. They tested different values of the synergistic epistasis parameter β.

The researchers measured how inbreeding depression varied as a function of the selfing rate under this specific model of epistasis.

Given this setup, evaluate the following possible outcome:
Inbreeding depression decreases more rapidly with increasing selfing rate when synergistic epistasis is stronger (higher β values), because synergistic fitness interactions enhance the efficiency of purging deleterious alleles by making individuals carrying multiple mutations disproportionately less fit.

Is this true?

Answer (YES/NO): NO